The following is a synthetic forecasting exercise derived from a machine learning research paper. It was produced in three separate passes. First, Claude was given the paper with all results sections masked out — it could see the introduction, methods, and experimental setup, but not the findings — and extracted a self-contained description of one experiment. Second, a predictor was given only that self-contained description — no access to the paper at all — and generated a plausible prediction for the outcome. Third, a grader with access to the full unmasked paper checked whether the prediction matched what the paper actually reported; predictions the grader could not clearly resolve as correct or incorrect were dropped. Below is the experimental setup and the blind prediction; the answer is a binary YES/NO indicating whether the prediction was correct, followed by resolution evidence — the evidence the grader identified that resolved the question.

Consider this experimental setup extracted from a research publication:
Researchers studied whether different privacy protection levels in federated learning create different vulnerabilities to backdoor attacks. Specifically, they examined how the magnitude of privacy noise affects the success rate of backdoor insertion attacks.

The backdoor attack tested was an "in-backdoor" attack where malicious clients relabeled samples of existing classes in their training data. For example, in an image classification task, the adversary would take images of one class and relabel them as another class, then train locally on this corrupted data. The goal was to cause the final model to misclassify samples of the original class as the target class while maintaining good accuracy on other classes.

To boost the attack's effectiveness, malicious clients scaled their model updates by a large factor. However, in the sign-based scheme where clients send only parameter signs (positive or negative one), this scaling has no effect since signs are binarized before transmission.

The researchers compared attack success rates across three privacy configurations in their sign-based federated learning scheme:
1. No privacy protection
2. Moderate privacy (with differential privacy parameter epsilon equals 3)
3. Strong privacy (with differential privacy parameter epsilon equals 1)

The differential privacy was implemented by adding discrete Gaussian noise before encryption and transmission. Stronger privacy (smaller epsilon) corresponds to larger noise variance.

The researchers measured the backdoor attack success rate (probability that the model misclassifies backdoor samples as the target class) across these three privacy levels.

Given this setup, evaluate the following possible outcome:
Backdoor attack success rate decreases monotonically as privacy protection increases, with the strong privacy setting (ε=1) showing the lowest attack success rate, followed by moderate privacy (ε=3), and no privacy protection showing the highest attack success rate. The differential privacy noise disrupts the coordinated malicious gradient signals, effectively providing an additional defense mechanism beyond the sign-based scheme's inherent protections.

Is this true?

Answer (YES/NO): NO